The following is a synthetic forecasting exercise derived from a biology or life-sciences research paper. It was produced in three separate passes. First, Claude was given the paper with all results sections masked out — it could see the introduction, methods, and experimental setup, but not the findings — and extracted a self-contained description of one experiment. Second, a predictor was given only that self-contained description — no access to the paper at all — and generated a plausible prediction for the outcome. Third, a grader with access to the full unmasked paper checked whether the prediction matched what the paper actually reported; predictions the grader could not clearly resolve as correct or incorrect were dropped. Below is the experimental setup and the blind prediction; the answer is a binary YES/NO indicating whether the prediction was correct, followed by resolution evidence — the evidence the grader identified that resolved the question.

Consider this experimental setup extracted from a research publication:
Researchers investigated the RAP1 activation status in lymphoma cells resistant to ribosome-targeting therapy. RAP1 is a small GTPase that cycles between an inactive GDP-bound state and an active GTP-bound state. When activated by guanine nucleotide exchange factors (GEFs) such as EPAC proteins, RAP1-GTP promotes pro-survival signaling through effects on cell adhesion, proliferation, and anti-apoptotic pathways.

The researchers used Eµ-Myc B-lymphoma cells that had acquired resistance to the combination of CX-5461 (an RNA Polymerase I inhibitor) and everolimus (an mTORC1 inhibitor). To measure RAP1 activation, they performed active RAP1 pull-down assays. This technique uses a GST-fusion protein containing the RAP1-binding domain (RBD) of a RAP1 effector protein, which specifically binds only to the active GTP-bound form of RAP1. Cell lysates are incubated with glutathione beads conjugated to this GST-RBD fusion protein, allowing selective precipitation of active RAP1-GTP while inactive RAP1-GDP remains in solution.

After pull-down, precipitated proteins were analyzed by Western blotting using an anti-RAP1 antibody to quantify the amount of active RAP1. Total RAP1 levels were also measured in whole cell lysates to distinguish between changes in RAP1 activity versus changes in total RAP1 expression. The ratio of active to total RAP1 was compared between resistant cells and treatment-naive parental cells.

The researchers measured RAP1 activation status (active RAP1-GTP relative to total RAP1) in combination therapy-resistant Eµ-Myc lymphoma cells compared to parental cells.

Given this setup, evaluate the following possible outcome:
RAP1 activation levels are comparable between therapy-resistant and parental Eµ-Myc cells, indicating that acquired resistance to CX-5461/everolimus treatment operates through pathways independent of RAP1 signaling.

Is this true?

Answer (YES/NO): NO